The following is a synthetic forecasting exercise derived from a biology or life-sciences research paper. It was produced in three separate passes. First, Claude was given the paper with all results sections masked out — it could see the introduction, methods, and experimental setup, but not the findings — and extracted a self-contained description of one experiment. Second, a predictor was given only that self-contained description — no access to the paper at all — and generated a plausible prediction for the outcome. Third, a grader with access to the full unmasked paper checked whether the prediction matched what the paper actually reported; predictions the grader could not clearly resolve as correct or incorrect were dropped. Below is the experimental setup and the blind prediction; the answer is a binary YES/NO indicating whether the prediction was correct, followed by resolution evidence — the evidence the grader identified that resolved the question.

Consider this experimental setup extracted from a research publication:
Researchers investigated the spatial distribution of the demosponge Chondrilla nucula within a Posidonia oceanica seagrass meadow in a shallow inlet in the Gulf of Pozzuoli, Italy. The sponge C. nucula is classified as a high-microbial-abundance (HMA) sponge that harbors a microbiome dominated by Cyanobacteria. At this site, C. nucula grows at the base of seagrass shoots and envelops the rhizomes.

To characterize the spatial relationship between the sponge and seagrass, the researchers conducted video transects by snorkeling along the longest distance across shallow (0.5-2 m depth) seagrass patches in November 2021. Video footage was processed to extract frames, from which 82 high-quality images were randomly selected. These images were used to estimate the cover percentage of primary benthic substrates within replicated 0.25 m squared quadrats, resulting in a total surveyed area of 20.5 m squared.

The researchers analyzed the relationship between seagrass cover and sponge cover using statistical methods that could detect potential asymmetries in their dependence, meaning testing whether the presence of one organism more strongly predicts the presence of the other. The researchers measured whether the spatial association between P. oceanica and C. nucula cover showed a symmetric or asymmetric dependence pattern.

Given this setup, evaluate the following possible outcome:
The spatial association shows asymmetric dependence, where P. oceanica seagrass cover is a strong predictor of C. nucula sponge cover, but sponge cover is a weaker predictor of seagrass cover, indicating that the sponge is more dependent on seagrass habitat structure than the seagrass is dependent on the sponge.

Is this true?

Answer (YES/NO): YES